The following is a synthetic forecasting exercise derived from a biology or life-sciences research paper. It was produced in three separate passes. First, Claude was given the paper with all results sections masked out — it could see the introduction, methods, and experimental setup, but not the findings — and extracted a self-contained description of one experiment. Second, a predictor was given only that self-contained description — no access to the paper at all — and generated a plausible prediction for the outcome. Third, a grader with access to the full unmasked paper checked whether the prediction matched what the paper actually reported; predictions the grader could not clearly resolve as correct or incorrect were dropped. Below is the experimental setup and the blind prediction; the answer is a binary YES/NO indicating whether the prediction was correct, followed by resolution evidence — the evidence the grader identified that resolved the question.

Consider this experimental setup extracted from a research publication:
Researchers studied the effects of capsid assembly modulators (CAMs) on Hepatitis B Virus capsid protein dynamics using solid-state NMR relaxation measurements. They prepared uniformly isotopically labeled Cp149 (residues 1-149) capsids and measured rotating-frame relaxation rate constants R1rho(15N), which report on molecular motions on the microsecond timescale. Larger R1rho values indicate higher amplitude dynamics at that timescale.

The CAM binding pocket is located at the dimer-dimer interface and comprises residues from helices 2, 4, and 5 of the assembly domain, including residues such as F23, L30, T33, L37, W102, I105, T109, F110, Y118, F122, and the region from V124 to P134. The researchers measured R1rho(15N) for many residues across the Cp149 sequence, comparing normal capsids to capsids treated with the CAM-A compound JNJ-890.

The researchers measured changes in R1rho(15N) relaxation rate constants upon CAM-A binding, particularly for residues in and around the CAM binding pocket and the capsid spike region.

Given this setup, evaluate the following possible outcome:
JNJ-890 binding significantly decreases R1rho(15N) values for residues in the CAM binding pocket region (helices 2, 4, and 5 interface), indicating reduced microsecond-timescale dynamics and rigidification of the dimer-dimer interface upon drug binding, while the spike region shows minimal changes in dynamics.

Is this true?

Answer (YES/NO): NO